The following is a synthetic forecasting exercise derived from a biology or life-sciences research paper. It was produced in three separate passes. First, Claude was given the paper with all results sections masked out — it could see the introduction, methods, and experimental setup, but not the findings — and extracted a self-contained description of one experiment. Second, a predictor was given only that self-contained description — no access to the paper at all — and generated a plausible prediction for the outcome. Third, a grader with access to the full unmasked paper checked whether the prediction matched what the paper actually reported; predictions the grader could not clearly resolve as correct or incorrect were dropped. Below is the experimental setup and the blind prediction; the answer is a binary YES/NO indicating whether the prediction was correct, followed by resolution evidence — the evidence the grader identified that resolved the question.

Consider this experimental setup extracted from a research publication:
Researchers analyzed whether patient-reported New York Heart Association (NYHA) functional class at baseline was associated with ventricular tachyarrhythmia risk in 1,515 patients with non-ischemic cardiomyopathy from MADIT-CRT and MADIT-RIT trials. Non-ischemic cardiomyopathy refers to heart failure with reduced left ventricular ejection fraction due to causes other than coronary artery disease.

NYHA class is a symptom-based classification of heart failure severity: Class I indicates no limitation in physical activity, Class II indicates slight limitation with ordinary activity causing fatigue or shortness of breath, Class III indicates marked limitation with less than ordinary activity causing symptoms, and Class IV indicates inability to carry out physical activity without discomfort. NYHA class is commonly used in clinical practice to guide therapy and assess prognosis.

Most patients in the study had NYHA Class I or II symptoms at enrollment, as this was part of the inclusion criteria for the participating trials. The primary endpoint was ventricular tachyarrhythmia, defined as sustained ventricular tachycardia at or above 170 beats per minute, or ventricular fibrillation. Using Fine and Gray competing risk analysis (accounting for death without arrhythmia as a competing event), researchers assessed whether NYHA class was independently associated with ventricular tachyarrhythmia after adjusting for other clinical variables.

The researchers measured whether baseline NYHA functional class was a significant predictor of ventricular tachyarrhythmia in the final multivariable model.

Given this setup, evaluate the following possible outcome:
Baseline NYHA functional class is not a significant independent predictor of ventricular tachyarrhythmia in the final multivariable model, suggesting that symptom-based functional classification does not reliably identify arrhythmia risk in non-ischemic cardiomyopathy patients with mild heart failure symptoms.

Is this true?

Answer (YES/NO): YES